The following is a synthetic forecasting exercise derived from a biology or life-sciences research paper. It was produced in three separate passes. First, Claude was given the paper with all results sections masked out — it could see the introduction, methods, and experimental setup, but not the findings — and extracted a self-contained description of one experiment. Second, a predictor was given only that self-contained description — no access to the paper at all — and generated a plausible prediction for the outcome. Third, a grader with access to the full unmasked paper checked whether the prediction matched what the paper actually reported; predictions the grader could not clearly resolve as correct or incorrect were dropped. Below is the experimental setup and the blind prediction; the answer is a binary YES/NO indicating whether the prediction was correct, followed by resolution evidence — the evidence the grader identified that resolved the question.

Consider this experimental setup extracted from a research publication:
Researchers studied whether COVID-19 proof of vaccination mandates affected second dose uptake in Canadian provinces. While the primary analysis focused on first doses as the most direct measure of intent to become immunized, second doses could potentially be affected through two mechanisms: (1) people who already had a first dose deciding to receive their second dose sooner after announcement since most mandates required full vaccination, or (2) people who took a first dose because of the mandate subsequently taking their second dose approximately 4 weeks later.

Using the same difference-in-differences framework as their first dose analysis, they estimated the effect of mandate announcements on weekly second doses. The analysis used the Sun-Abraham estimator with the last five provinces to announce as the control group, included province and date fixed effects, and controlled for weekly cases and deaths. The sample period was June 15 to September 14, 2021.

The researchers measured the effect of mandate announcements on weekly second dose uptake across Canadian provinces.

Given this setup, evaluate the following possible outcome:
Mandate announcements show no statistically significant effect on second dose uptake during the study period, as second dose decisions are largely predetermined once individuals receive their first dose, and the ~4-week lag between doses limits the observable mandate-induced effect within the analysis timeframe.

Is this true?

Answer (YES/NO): YES